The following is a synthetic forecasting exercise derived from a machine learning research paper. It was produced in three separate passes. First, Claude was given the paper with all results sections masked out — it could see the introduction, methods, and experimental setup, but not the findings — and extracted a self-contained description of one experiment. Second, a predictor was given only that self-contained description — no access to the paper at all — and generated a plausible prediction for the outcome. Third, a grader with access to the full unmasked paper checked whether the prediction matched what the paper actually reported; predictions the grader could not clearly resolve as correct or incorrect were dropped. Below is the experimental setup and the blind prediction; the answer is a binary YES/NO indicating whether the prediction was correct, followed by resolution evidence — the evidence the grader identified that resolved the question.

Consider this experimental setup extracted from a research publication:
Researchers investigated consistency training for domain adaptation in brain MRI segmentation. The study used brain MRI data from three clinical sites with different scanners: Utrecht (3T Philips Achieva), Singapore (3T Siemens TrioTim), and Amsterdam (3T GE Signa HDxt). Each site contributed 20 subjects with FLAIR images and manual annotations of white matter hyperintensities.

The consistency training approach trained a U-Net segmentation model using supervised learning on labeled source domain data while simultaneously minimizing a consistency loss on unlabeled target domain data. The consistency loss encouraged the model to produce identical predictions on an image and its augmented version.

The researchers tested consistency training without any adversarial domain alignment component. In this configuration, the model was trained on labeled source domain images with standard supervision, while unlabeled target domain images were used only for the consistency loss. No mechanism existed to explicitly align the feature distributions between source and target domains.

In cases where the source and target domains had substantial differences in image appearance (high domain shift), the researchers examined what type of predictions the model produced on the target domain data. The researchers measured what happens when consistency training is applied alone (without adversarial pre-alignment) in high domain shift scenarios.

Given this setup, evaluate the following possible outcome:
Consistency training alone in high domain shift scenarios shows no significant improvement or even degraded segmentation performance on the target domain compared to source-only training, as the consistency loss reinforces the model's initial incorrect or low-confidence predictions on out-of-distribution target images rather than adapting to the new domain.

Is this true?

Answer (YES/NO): NO